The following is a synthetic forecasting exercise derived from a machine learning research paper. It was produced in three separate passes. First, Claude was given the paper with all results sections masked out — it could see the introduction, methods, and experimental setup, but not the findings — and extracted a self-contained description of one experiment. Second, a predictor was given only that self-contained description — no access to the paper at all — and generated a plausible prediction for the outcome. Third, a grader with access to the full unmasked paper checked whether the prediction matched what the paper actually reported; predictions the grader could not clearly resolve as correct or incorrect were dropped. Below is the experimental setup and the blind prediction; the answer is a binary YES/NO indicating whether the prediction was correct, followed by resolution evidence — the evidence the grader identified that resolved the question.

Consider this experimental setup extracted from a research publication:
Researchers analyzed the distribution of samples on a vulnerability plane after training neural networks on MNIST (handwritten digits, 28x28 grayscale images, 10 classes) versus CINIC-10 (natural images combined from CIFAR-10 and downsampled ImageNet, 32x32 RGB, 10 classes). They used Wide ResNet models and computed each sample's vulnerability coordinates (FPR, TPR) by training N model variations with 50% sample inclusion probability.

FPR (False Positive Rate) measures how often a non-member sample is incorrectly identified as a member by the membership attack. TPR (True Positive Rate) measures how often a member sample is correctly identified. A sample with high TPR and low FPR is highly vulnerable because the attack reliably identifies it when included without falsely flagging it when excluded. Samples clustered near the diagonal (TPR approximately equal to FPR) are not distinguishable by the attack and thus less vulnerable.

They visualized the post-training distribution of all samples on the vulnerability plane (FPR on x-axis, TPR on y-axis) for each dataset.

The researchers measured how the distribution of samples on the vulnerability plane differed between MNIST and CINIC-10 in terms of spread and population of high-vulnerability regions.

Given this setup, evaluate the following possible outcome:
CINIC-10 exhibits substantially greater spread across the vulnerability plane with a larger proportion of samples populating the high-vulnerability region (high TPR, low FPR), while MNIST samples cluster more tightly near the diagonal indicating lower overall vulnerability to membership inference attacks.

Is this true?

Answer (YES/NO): YES